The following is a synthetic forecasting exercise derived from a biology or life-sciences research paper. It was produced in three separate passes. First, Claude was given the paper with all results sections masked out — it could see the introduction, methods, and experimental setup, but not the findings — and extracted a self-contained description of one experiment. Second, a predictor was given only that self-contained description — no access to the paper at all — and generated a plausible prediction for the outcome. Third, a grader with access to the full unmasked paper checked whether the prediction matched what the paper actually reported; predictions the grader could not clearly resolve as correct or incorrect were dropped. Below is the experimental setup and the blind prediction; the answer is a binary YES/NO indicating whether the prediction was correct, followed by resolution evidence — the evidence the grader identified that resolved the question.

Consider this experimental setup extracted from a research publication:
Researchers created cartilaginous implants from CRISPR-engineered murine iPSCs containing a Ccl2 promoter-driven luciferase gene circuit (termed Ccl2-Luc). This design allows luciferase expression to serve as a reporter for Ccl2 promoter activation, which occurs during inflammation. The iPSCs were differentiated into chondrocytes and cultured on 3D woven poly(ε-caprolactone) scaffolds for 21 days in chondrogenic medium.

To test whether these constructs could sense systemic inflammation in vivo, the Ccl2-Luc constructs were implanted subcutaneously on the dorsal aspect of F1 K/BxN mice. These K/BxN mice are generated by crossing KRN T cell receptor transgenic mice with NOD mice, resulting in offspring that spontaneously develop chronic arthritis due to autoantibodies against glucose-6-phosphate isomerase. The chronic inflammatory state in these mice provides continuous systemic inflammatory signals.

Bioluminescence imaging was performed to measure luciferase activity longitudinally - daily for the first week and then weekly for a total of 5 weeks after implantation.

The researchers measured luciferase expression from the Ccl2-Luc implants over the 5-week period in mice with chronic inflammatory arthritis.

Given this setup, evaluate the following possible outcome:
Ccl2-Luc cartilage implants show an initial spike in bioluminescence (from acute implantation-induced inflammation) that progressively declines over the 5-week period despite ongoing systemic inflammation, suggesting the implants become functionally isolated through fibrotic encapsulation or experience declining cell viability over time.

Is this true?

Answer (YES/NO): NO